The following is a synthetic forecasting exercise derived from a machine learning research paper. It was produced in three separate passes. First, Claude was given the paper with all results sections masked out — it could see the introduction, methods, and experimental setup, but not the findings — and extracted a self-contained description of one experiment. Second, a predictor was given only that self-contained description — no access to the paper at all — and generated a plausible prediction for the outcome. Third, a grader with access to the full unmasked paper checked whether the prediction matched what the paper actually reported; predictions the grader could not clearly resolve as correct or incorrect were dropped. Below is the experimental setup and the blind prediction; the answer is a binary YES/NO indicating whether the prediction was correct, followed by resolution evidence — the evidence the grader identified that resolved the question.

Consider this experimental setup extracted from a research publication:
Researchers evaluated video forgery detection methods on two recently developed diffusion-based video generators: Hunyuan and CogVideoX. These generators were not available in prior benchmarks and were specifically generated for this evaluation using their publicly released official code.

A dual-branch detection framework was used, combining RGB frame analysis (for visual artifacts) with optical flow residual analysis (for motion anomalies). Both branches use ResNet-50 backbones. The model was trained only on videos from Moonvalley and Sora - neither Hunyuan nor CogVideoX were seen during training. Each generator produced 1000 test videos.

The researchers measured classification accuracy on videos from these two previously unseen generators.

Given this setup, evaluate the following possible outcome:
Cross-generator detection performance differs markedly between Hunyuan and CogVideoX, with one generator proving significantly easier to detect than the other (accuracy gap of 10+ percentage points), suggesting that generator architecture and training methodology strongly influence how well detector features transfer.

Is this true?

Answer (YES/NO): NO